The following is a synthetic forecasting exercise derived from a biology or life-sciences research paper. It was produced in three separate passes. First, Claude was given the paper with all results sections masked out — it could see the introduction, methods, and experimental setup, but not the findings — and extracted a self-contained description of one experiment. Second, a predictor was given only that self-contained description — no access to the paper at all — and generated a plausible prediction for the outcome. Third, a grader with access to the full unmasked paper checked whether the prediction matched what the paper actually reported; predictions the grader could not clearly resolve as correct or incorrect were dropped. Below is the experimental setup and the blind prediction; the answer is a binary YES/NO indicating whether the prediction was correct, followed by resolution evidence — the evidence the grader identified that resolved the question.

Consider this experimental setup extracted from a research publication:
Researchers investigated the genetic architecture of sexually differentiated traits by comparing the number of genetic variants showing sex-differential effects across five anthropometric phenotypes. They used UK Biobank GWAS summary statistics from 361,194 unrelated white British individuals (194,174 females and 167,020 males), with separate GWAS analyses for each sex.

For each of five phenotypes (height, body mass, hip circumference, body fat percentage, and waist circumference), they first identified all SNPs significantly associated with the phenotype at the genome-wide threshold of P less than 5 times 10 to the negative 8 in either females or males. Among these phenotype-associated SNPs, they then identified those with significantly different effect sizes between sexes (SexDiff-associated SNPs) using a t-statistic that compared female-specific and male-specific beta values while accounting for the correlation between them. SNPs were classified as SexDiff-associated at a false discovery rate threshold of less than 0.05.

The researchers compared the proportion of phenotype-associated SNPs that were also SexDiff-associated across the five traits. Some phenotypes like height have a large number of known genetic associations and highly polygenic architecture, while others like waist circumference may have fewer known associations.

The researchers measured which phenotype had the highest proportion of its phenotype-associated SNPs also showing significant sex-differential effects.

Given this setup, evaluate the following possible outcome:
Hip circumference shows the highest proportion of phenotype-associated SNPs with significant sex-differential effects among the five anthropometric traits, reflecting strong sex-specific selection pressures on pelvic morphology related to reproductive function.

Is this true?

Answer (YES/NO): NO